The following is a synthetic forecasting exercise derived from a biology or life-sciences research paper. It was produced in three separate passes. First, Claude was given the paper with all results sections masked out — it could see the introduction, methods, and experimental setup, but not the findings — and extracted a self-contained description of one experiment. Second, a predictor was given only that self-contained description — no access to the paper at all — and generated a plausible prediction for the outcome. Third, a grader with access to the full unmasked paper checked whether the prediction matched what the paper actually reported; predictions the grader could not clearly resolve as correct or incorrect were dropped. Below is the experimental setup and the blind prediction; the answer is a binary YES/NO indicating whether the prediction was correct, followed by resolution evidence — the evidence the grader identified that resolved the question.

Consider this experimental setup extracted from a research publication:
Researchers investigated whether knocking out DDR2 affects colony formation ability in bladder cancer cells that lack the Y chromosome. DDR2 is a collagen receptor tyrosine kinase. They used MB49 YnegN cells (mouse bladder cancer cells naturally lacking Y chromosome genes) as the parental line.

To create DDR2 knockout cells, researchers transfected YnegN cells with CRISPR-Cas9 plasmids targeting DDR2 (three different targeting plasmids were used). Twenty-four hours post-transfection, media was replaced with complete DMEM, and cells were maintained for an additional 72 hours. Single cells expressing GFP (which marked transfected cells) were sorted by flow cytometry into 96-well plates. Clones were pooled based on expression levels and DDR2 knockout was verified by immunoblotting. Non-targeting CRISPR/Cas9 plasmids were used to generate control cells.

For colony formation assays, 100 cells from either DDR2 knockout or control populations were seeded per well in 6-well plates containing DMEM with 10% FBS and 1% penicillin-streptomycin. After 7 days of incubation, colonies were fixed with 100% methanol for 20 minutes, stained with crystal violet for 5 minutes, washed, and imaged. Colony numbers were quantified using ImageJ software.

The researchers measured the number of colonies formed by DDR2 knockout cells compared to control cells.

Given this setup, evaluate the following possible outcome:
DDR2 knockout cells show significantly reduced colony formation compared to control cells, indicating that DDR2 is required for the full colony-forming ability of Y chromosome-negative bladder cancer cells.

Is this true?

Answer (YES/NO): YES